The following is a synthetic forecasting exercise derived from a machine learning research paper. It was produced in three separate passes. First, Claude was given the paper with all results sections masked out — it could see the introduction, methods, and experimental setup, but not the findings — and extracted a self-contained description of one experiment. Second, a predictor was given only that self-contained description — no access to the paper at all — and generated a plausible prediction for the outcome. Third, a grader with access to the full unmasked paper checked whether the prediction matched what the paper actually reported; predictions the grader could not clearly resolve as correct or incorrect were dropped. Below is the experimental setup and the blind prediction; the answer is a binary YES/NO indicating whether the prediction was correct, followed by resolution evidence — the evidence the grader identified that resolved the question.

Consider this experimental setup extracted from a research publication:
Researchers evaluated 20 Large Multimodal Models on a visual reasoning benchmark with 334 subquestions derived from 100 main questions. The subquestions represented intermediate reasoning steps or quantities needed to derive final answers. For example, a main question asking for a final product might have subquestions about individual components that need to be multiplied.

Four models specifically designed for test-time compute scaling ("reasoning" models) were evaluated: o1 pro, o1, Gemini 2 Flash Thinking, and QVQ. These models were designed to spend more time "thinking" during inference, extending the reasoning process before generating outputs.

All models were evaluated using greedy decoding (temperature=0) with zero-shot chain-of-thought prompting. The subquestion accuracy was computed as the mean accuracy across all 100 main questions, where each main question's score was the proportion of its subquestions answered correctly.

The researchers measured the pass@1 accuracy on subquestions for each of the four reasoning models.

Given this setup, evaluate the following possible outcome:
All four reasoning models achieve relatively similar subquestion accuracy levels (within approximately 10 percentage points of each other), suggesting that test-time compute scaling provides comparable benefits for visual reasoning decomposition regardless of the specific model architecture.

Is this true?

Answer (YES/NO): YES